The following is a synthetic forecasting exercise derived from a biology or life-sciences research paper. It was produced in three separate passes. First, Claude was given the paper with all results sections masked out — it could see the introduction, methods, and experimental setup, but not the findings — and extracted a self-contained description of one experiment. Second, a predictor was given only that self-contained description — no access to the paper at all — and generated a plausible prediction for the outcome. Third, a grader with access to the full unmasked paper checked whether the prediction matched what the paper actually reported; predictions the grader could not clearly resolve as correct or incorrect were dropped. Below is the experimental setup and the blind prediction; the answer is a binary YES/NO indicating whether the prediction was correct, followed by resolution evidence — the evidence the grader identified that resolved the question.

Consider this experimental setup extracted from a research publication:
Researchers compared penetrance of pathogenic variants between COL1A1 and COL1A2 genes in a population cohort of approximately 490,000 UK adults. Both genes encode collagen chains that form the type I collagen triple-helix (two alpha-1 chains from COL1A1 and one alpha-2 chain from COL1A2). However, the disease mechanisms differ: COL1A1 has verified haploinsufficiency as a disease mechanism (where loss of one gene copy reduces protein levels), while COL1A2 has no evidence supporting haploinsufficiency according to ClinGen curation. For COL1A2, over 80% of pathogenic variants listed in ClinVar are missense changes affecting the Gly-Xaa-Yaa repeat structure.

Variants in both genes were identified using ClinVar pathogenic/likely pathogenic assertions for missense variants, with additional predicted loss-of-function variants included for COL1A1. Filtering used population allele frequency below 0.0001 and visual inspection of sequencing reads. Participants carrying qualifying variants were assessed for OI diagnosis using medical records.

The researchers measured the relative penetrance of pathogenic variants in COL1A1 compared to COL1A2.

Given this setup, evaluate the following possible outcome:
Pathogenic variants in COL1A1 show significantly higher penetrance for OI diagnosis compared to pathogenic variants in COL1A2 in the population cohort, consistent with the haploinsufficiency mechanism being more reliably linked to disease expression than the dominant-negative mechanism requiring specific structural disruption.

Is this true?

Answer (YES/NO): YES